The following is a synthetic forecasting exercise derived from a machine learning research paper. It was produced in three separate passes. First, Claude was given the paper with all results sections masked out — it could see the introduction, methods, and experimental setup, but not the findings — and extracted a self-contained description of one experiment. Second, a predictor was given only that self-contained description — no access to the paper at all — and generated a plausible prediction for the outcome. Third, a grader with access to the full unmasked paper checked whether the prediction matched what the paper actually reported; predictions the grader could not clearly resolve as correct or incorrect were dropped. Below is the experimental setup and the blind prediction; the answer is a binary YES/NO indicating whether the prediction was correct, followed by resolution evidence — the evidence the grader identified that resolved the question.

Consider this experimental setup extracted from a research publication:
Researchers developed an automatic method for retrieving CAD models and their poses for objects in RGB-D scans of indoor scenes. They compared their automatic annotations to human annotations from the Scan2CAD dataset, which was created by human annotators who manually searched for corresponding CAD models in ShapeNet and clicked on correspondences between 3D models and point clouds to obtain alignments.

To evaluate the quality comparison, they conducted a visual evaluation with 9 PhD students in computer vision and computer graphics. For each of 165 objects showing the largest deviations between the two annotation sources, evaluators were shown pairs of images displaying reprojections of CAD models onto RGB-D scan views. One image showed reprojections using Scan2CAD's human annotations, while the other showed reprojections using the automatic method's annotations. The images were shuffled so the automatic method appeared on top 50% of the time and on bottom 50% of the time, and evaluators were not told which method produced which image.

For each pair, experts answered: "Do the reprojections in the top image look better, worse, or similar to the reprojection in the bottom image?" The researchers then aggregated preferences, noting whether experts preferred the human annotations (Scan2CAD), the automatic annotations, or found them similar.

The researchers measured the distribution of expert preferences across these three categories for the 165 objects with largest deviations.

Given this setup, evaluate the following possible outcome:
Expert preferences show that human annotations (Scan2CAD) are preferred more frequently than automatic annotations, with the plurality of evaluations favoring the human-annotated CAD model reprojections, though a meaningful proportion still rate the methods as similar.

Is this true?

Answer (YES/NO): YES